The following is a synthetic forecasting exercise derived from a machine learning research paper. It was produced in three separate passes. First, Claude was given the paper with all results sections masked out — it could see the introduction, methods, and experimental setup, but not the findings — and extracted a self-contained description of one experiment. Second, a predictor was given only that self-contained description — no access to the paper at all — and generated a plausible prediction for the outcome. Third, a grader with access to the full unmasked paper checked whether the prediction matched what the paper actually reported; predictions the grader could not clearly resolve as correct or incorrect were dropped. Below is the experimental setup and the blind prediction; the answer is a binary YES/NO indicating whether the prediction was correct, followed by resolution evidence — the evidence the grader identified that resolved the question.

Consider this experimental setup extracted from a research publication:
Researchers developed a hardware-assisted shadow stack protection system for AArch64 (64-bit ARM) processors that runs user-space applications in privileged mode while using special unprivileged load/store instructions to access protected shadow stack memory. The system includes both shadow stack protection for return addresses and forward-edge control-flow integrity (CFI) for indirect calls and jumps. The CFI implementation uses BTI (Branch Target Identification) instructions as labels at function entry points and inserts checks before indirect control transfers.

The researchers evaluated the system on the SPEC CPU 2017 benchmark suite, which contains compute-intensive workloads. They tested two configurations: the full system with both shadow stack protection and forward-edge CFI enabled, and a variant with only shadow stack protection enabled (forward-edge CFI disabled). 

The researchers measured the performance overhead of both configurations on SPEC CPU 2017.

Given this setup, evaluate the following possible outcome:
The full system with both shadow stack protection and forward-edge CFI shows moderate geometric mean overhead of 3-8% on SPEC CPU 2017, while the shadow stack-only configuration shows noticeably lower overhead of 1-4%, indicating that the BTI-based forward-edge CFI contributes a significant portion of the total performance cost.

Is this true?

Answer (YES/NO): YES